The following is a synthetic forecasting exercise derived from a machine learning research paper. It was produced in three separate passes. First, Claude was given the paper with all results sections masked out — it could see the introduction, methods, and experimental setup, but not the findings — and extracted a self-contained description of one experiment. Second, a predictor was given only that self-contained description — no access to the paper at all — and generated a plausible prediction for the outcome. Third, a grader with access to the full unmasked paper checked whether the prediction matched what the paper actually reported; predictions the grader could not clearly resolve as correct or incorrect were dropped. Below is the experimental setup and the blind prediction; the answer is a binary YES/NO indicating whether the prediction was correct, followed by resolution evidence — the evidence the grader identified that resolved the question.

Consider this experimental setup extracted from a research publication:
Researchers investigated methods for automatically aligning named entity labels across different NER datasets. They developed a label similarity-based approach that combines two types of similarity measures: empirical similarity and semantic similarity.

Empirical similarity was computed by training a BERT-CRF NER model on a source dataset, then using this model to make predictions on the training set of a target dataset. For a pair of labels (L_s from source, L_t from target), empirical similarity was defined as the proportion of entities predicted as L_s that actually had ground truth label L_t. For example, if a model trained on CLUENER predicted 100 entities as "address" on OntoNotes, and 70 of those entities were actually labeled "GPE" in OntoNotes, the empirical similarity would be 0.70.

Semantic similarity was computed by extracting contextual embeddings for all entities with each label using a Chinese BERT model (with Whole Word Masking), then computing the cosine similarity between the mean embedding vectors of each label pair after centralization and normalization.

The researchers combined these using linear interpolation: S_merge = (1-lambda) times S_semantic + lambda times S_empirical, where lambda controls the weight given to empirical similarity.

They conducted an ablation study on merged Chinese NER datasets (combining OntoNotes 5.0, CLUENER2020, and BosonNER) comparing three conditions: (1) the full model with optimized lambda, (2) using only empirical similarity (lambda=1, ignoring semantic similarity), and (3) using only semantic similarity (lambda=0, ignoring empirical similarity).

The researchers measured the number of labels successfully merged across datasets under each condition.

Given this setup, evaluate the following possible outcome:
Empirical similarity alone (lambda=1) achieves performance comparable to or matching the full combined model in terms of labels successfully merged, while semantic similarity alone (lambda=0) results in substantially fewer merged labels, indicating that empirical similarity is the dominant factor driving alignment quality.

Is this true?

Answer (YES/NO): NO